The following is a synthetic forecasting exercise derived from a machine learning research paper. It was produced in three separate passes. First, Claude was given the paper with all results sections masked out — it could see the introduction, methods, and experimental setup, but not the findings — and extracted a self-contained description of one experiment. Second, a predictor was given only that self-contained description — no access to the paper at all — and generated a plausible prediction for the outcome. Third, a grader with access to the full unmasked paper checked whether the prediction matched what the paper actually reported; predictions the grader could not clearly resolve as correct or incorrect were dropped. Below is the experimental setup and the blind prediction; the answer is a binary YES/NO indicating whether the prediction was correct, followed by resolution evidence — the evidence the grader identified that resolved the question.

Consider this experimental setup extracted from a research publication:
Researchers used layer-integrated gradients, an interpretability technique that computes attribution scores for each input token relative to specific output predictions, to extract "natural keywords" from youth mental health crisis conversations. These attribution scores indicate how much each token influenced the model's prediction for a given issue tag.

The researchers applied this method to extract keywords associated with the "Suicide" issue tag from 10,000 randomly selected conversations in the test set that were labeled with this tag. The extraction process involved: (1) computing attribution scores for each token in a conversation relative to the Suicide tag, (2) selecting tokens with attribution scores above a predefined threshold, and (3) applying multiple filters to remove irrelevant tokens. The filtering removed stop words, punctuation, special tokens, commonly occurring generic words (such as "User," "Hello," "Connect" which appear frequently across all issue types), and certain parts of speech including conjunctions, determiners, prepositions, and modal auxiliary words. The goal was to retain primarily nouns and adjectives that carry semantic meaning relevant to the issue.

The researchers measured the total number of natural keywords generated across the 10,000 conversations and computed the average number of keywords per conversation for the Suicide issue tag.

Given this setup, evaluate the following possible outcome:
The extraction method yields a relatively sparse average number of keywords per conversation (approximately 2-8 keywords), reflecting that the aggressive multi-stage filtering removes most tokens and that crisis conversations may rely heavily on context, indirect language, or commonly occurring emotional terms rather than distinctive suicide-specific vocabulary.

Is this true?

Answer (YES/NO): NO